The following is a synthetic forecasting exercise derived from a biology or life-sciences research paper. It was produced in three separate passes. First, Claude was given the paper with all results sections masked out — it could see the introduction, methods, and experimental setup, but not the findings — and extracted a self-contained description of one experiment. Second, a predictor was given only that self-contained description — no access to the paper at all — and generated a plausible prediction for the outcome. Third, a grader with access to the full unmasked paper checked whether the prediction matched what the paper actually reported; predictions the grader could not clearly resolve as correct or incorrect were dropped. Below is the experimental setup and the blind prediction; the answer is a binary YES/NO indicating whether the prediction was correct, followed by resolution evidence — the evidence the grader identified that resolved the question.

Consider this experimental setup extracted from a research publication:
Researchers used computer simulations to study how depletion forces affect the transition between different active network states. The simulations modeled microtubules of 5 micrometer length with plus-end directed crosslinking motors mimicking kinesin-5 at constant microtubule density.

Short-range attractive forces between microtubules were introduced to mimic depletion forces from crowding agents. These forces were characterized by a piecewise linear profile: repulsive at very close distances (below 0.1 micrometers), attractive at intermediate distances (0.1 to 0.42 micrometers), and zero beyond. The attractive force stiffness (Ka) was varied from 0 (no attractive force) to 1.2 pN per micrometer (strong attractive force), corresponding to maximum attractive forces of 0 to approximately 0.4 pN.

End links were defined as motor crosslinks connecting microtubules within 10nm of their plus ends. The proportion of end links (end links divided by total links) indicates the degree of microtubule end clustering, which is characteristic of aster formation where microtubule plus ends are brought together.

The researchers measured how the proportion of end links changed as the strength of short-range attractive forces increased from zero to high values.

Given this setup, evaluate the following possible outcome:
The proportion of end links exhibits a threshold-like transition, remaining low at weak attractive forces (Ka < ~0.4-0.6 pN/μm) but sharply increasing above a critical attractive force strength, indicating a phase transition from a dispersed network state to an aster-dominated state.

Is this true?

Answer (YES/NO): NO